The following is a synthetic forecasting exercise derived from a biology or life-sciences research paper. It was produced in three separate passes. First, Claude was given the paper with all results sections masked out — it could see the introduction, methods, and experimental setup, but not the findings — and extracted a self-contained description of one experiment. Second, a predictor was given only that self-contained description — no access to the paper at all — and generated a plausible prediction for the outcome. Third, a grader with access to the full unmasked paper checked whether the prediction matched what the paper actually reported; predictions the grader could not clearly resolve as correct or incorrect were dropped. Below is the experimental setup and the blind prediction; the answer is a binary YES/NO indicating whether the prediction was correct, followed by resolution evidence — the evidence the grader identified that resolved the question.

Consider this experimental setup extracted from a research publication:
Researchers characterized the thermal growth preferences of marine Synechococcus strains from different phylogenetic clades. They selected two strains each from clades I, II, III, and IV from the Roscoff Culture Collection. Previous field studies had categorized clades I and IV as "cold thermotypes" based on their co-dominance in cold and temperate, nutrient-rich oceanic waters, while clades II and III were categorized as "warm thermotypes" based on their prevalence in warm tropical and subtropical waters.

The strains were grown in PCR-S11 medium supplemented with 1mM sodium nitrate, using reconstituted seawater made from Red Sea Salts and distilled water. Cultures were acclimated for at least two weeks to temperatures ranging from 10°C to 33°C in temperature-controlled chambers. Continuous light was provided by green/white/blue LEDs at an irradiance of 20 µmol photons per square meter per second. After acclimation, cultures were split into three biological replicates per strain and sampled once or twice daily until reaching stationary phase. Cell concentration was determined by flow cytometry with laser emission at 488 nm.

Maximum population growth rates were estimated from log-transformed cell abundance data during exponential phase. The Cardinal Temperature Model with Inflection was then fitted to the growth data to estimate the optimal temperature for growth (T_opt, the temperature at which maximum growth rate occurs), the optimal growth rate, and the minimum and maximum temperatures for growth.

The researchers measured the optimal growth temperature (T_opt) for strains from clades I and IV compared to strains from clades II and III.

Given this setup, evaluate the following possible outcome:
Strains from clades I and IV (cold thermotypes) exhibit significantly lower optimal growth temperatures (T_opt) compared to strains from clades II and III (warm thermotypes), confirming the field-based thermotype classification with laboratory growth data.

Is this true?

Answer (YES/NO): NO